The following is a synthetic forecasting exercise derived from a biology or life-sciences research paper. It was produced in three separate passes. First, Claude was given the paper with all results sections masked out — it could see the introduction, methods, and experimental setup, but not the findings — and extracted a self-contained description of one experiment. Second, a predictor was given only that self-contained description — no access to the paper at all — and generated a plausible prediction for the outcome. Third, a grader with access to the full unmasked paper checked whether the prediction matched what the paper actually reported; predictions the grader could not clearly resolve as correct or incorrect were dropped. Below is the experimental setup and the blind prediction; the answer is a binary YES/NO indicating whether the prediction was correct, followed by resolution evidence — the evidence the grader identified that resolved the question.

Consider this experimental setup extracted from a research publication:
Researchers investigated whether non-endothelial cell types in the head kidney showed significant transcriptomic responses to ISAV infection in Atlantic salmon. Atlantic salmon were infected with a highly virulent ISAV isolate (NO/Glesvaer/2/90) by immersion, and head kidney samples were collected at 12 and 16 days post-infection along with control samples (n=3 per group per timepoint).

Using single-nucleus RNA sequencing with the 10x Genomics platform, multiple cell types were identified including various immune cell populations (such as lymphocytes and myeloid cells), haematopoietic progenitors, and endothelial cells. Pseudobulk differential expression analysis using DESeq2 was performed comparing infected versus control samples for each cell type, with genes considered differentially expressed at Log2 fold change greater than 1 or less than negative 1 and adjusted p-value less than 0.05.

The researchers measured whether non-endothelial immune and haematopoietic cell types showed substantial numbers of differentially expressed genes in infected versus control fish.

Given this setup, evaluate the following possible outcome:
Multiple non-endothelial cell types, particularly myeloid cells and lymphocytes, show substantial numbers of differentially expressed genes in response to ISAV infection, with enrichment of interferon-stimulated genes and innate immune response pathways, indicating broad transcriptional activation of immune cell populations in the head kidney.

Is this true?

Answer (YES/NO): NO